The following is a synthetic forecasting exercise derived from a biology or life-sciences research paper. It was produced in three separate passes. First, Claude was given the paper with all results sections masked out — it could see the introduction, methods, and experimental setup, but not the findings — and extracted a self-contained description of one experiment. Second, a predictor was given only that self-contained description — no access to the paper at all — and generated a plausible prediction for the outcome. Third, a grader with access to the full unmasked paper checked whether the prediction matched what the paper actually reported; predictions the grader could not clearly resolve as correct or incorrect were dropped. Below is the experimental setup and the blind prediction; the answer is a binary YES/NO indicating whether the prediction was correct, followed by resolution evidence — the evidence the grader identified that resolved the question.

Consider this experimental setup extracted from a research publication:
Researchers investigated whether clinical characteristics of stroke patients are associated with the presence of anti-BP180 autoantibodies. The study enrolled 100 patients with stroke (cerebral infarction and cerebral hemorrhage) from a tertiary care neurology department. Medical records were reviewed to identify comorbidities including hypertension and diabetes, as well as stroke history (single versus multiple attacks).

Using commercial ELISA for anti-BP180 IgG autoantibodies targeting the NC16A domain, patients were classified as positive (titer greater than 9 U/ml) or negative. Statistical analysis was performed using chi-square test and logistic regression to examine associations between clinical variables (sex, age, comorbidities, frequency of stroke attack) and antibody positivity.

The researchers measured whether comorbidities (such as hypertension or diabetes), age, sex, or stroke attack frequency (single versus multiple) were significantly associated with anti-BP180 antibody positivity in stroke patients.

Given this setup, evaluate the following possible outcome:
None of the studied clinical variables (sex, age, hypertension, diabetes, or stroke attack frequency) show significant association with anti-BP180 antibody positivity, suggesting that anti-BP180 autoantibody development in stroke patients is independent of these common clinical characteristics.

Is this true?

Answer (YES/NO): NO